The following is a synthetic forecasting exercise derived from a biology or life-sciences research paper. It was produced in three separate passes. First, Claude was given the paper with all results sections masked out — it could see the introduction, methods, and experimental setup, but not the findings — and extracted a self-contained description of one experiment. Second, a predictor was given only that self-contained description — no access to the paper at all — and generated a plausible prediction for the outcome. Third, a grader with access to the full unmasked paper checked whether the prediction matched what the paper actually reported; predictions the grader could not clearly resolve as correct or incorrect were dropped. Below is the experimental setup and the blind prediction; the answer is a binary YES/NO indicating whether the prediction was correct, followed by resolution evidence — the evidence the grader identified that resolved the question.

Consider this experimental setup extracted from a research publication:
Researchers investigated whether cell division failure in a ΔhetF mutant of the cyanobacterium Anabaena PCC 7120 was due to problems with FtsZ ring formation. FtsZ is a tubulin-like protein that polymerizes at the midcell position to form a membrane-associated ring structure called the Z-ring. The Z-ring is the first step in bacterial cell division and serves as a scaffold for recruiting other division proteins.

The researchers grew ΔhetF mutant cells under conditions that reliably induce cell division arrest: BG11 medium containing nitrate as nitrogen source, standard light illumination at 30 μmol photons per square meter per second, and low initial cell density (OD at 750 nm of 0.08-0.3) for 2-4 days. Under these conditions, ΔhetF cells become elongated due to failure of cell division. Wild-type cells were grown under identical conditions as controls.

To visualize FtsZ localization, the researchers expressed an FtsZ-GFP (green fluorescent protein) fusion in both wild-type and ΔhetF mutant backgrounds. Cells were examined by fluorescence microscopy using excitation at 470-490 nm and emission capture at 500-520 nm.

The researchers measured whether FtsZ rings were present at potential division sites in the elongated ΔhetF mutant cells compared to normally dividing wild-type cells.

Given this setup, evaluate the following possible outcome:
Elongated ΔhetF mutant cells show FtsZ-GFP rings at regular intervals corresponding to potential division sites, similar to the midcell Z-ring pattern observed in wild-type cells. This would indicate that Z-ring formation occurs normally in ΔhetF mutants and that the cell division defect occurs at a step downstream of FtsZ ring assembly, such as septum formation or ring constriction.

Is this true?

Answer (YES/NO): YES